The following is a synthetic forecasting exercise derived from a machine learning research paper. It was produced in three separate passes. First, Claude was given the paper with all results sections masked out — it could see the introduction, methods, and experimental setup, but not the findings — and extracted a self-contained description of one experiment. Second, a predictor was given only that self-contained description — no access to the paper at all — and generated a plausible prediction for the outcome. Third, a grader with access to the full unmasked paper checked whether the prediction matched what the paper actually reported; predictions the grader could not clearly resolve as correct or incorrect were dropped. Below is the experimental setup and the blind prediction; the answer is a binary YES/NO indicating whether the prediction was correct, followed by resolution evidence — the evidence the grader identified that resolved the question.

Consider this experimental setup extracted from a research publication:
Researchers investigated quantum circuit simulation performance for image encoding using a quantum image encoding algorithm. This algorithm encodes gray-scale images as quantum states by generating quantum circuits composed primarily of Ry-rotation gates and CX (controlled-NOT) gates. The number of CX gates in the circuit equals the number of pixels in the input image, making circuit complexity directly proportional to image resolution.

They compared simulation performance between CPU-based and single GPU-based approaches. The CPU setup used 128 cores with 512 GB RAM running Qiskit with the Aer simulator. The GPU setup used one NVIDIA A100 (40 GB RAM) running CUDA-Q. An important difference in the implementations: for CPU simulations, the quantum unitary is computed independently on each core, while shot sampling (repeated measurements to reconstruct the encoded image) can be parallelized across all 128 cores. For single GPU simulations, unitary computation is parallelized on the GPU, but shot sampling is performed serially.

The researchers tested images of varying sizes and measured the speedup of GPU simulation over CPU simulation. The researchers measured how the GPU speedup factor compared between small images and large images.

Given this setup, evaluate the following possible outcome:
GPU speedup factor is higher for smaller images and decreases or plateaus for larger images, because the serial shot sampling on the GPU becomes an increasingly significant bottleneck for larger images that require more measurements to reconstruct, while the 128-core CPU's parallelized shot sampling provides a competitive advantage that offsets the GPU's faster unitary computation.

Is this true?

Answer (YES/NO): YES